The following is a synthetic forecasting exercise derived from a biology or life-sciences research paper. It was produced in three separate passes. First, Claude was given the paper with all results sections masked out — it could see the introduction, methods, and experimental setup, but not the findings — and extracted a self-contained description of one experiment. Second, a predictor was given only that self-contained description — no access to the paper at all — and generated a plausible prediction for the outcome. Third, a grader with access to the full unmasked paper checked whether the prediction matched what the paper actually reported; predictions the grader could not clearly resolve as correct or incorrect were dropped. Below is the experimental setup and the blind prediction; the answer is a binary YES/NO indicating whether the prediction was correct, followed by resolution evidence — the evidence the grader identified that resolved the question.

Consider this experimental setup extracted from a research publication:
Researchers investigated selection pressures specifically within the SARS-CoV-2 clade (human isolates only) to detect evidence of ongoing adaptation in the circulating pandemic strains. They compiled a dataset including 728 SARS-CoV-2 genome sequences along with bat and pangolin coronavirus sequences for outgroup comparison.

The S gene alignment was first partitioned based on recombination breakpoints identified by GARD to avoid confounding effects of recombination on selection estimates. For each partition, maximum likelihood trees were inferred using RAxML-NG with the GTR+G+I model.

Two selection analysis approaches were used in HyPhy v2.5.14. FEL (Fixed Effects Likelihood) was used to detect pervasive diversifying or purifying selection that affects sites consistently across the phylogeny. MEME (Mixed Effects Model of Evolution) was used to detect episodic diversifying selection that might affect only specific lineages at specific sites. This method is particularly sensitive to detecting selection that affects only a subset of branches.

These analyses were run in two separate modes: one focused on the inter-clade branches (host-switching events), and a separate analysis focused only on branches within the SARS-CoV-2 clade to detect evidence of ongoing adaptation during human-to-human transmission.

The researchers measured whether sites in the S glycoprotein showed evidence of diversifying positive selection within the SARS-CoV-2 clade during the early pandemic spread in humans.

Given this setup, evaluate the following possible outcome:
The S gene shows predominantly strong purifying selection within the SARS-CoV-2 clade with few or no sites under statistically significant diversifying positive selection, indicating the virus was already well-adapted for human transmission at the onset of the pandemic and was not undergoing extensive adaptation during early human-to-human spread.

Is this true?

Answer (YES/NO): YES